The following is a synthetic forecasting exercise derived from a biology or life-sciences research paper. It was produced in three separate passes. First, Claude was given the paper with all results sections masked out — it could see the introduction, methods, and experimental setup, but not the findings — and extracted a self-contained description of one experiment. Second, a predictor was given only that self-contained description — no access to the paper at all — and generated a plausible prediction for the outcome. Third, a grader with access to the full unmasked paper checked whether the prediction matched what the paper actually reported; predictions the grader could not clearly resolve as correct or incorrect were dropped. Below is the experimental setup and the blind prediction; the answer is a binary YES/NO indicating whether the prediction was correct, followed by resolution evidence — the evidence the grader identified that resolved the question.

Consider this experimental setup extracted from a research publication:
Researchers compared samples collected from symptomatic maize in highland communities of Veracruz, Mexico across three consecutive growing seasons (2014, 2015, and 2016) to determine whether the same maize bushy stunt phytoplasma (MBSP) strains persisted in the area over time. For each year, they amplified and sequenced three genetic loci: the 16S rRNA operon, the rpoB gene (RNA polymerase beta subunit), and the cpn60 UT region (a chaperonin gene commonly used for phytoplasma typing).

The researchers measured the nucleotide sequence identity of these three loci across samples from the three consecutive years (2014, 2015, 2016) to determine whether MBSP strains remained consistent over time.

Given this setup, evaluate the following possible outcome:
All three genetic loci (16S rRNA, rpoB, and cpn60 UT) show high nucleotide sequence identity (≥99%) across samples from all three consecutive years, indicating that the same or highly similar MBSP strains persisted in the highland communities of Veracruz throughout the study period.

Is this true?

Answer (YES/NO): YES